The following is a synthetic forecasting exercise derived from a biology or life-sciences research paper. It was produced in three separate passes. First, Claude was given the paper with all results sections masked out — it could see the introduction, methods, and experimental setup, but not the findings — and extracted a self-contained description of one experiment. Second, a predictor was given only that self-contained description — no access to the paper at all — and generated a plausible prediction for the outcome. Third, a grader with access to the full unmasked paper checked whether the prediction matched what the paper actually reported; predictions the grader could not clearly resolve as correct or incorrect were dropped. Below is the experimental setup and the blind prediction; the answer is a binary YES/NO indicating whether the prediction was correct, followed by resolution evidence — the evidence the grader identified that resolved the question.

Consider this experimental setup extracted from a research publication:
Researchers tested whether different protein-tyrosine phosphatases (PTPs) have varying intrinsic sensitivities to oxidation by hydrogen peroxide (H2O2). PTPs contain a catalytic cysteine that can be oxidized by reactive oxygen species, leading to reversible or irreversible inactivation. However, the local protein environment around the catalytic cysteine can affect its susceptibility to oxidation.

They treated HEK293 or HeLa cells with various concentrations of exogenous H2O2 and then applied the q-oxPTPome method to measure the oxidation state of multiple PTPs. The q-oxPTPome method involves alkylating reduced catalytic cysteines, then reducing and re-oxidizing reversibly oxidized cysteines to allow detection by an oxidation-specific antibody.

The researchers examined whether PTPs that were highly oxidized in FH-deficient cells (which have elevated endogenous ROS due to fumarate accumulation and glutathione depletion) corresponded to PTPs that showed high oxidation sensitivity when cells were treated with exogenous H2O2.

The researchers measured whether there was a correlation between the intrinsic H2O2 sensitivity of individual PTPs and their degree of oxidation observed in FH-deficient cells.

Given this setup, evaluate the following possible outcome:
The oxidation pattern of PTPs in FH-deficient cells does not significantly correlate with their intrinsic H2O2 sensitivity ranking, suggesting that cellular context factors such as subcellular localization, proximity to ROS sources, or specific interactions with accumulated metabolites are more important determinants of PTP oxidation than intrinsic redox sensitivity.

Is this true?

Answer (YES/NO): NO